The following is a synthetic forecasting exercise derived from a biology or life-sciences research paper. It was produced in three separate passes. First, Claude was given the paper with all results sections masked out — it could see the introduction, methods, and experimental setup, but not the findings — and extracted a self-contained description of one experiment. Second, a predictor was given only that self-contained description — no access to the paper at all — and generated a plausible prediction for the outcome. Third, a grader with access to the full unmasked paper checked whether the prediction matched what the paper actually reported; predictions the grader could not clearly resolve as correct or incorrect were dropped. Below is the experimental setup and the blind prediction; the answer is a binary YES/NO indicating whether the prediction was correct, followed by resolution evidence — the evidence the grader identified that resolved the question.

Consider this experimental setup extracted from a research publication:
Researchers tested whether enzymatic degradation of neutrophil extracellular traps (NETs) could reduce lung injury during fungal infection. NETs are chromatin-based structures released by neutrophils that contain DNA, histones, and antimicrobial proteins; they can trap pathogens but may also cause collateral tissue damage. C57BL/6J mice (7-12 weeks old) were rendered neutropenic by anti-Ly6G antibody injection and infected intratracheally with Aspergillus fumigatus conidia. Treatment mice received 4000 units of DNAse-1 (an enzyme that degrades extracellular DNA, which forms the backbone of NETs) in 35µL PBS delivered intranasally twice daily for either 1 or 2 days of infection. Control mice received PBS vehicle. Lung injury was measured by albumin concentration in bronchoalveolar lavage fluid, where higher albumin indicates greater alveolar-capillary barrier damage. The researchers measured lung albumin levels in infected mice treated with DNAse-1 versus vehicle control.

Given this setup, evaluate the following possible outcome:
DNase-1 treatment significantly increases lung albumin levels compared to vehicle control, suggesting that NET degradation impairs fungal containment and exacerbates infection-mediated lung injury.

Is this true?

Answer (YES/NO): NO